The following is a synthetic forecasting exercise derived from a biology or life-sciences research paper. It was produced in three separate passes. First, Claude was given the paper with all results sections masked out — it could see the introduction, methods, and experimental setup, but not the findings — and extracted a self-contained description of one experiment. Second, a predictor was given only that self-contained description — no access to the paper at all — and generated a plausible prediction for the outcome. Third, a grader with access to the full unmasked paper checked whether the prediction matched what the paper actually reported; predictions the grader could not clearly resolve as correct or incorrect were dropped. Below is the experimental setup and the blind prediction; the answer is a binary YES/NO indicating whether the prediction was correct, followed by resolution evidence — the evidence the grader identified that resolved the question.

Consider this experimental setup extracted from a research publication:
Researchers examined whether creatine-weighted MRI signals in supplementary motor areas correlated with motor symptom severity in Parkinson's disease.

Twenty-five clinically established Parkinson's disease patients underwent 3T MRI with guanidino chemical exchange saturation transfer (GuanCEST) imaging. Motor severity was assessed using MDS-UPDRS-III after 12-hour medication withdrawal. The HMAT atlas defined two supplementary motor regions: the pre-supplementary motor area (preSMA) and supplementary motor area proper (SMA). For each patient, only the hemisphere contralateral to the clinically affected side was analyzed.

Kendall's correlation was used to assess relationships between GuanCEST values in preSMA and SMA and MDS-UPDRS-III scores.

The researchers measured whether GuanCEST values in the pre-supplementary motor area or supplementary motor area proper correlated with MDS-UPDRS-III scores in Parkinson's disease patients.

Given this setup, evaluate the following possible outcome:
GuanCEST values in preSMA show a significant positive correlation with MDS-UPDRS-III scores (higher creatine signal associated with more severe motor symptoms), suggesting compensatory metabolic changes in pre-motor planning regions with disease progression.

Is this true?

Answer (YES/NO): NO